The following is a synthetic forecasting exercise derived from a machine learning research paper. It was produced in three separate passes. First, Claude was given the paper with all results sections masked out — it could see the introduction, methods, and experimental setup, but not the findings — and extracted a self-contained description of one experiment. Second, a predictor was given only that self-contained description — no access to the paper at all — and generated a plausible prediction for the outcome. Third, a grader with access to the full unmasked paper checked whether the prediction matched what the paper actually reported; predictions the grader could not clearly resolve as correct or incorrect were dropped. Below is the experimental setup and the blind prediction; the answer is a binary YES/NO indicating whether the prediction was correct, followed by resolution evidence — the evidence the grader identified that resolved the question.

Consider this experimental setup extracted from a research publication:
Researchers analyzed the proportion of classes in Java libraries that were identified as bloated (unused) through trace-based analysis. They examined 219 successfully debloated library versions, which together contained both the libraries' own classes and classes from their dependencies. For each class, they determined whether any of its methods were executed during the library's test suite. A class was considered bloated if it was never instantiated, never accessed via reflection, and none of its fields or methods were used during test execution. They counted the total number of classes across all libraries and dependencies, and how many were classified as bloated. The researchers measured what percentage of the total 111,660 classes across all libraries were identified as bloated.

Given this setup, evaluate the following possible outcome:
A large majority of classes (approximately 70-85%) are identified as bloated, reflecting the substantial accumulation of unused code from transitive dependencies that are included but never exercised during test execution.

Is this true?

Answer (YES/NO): NO